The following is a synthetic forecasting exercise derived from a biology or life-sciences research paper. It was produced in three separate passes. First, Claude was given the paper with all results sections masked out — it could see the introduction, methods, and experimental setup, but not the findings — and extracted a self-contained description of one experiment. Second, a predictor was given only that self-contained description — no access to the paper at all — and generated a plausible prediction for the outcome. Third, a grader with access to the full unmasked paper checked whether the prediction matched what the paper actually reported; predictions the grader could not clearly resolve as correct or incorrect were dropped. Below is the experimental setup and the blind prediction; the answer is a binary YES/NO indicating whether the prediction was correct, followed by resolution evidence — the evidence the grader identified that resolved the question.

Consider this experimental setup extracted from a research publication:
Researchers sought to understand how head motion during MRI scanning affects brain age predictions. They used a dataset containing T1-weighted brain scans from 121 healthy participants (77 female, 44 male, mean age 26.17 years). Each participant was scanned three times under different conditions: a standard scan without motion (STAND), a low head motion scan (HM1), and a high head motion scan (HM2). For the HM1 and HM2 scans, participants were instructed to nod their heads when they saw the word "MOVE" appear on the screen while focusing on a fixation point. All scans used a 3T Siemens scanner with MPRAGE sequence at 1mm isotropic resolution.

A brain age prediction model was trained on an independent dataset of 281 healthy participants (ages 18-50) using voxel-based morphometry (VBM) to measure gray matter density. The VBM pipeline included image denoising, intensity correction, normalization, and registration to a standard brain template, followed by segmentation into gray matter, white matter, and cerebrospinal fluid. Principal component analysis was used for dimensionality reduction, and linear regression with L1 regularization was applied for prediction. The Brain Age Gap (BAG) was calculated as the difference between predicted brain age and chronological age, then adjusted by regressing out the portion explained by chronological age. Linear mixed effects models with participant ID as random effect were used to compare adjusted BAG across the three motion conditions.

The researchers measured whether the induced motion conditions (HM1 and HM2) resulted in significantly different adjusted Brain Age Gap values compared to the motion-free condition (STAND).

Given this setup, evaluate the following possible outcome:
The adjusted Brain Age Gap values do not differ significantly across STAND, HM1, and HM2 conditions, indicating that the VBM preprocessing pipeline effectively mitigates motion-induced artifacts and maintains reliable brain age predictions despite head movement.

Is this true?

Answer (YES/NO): NO